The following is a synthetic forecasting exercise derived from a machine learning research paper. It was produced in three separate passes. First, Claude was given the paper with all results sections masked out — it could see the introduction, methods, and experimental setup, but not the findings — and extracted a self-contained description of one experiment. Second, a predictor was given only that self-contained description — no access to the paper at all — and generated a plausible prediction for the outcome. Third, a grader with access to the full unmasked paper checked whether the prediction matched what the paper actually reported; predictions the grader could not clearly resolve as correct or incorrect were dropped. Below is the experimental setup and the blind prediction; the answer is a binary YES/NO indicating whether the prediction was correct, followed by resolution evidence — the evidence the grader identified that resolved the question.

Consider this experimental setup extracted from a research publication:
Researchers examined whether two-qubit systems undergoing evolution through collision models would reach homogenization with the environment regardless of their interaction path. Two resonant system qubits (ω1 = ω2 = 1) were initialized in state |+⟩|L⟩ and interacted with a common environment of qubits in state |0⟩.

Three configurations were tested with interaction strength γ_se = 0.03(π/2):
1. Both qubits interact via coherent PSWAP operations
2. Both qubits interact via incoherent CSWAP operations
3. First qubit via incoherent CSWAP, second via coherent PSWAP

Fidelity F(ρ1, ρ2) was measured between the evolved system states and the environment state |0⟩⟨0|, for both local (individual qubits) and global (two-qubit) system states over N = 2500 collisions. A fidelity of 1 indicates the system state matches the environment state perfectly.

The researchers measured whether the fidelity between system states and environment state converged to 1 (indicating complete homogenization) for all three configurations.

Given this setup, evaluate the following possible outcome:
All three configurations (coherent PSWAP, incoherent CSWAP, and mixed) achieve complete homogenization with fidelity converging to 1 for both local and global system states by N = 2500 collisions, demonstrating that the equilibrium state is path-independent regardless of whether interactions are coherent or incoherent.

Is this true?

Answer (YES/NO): YES